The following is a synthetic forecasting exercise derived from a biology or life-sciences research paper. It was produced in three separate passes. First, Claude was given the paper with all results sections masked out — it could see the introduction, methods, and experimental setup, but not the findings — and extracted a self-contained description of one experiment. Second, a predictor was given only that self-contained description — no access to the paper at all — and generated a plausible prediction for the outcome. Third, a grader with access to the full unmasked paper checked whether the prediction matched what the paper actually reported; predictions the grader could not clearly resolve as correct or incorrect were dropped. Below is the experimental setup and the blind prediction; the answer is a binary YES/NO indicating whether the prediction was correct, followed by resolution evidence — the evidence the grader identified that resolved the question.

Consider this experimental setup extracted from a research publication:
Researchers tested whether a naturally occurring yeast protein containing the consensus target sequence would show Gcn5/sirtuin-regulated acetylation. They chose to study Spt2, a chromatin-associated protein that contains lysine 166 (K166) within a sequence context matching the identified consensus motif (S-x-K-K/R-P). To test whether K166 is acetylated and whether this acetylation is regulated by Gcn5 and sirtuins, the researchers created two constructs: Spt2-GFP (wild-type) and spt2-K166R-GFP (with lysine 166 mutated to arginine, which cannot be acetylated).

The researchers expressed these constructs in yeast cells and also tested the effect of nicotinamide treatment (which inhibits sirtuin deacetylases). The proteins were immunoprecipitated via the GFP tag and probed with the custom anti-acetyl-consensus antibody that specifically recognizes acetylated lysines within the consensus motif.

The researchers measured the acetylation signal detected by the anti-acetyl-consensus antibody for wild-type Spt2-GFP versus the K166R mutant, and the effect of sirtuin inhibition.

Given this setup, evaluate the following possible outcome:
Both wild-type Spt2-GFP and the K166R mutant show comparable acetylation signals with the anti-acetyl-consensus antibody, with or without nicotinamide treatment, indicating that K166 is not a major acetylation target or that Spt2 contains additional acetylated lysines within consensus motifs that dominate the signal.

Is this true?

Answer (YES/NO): NO